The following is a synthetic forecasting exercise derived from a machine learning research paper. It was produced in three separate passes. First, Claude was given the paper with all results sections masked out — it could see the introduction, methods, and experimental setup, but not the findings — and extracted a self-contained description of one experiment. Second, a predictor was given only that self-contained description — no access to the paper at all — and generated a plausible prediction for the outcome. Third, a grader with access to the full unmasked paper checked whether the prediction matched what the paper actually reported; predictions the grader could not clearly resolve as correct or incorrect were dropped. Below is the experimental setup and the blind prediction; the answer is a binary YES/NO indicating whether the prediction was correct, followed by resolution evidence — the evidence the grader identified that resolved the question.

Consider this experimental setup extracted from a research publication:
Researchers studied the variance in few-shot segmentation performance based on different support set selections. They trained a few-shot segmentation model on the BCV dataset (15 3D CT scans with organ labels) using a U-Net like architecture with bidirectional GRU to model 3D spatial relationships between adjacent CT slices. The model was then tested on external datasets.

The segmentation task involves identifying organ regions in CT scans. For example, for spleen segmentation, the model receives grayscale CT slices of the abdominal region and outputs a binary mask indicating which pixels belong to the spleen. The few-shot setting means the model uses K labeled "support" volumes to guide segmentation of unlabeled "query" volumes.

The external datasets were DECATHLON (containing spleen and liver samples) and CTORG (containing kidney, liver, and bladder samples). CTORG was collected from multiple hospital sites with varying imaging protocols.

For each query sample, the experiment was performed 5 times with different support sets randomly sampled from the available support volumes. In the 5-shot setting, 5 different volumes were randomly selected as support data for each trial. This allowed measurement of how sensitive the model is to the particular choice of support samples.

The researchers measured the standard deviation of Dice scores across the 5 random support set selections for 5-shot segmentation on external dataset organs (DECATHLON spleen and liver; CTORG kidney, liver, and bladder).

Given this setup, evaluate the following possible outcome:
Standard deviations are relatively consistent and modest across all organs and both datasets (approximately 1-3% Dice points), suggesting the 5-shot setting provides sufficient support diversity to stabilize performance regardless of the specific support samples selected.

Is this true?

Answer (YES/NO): NO